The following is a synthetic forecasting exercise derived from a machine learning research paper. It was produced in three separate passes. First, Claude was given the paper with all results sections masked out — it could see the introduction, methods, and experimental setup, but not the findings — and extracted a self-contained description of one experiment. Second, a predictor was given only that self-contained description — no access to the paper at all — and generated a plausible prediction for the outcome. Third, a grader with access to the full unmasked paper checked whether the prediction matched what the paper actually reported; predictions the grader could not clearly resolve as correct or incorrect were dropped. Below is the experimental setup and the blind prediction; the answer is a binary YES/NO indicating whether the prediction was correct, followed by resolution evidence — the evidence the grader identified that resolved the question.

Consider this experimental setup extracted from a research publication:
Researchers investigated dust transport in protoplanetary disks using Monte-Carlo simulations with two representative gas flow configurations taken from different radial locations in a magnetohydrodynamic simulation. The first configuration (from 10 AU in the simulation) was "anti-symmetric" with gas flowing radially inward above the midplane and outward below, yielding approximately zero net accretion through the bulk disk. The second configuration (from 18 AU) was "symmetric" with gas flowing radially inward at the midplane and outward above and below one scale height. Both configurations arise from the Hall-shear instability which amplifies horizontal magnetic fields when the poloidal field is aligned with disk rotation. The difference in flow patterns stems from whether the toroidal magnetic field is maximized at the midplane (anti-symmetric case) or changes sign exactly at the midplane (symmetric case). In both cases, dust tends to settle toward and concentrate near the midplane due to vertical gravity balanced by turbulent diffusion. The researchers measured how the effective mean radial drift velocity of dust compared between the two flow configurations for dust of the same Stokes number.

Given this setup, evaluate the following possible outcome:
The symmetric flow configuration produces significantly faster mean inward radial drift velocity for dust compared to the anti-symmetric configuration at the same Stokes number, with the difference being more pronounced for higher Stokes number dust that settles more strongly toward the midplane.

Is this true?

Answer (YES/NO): NO